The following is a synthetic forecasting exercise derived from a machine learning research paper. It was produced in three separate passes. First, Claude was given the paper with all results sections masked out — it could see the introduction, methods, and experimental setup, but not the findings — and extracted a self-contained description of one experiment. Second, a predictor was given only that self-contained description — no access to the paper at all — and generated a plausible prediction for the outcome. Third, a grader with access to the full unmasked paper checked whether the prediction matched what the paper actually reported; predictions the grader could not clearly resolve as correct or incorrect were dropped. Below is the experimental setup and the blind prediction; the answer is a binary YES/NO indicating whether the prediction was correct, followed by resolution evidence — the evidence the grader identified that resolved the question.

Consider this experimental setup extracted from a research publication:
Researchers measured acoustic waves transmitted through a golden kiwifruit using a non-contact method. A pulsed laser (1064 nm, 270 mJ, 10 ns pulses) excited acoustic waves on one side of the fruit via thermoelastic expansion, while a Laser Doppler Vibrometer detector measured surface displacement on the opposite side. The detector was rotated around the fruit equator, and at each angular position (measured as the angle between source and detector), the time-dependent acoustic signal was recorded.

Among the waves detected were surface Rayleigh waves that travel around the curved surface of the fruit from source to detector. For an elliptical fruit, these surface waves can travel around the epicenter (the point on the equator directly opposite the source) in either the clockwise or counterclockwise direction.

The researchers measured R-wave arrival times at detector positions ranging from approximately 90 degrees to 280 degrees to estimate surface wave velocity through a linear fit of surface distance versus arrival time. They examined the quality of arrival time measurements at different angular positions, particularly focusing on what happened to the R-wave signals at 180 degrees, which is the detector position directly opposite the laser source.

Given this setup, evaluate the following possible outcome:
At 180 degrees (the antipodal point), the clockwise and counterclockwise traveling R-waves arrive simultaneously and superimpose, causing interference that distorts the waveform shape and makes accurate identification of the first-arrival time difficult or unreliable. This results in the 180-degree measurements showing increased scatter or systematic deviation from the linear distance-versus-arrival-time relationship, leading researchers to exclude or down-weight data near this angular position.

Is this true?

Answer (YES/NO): YES